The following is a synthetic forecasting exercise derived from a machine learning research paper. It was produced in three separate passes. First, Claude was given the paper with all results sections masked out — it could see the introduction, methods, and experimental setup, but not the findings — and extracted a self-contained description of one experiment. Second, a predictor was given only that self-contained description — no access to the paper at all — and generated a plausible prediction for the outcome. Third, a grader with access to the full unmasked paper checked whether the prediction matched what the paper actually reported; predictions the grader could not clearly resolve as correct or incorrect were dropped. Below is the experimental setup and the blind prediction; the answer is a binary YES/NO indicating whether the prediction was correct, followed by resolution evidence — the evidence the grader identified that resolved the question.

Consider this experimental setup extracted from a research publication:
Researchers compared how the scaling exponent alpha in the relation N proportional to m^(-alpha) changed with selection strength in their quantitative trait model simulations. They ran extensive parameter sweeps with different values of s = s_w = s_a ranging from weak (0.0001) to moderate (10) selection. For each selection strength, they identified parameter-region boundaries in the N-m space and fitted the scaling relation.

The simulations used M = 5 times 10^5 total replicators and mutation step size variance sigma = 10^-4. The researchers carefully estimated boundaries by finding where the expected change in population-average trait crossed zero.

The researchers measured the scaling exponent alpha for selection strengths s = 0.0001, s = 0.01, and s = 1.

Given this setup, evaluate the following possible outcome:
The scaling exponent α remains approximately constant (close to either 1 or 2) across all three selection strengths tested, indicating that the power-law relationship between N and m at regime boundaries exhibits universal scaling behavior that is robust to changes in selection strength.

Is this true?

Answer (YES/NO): NO